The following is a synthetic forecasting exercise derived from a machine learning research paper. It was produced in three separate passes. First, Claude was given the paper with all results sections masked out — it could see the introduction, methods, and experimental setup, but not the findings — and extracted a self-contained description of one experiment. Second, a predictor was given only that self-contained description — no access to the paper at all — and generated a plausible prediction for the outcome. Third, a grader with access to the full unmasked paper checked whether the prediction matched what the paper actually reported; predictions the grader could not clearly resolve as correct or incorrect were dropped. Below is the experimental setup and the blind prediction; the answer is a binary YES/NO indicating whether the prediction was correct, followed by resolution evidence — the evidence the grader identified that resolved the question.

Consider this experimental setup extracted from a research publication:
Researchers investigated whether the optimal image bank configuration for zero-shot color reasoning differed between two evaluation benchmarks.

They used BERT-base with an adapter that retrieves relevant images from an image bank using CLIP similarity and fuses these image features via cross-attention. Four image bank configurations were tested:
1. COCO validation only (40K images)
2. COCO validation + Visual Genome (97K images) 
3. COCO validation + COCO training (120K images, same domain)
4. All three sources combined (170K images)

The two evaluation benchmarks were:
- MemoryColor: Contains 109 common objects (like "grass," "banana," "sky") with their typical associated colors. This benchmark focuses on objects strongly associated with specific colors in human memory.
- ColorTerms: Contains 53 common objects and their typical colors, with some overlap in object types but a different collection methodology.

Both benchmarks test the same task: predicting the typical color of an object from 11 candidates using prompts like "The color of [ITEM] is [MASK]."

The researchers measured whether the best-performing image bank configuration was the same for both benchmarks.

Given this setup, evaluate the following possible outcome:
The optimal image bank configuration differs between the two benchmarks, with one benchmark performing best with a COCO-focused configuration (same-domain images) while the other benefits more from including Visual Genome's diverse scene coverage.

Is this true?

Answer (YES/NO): YES